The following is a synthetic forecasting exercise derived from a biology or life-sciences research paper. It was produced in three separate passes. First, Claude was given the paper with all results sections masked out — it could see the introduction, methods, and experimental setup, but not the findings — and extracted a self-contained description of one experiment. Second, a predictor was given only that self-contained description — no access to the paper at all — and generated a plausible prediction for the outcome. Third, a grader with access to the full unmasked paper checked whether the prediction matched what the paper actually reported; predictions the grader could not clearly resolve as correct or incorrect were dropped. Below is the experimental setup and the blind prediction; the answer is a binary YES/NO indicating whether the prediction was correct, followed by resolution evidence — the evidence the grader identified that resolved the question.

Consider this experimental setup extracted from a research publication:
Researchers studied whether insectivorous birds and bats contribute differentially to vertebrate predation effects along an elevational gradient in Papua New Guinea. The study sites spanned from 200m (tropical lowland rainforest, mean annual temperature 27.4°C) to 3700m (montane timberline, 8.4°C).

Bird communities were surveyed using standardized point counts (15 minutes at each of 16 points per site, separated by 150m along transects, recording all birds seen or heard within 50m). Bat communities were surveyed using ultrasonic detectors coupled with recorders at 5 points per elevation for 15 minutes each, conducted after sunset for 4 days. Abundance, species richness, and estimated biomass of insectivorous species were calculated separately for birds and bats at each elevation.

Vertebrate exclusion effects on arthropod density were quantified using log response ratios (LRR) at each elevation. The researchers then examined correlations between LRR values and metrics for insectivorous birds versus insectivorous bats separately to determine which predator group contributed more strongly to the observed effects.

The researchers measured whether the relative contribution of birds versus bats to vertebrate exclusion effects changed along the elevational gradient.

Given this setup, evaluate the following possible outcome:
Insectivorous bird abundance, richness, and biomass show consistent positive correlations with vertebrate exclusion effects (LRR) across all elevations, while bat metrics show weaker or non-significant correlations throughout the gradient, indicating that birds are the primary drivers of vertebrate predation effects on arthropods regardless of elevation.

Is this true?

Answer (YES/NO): NO